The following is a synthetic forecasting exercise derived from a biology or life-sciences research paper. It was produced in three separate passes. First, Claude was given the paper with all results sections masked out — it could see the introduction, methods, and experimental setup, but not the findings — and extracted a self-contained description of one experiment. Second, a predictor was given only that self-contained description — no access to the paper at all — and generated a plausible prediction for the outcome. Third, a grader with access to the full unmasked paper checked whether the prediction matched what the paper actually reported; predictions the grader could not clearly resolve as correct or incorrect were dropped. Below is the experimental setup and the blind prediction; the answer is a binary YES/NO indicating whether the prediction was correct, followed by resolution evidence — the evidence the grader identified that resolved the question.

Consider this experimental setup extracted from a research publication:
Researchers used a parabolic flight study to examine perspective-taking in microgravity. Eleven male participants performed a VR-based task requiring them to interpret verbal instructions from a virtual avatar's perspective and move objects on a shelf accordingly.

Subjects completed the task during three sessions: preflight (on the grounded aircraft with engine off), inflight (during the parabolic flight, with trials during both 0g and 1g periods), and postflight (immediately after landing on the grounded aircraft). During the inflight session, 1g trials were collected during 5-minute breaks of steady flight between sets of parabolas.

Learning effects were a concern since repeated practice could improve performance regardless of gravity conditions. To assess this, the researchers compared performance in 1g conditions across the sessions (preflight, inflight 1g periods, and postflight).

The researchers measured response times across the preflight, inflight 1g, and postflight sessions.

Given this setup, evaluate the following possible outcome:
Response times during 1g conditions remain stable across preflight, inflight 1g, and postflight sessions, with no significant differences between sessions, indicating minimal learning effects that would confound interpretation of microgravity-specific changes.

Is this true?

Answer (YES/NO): NO